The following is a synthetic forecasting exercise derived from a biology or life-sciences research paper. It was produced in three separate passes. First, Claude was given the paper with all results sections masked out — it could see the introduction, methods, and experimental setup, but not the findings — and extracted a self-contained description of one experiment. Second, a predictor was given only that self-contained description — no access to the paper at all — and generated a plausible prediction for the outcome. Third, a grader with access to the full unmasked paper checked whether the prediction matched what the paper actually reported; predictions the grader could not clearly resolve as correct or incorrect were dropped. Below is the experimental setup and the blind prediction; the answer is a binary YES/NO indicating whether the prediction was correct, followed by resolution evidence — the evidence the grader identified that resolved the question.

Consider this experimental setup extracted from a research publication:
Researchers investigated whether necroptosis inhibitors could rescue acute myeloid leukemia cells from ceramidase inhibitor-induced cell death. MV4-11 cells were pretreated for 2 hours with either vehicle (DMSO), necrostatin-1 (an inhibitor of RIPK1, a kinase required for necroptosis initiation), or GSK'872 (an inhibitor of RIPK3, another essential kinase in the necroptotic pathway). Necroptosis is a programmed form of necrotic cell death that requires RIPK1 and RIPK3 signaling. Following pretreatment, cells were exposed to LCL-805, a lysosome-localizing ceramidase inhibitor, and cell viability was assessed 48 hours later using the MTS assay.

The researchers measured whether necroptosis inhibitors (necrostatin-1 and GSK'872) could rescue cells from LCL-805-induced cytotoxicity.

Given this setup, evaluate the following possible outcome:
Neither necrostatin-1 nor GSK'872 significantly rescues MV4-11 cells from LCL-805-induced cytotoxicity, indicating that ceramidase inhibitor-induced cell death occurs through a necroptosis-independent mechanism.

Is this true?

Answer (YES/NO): YES